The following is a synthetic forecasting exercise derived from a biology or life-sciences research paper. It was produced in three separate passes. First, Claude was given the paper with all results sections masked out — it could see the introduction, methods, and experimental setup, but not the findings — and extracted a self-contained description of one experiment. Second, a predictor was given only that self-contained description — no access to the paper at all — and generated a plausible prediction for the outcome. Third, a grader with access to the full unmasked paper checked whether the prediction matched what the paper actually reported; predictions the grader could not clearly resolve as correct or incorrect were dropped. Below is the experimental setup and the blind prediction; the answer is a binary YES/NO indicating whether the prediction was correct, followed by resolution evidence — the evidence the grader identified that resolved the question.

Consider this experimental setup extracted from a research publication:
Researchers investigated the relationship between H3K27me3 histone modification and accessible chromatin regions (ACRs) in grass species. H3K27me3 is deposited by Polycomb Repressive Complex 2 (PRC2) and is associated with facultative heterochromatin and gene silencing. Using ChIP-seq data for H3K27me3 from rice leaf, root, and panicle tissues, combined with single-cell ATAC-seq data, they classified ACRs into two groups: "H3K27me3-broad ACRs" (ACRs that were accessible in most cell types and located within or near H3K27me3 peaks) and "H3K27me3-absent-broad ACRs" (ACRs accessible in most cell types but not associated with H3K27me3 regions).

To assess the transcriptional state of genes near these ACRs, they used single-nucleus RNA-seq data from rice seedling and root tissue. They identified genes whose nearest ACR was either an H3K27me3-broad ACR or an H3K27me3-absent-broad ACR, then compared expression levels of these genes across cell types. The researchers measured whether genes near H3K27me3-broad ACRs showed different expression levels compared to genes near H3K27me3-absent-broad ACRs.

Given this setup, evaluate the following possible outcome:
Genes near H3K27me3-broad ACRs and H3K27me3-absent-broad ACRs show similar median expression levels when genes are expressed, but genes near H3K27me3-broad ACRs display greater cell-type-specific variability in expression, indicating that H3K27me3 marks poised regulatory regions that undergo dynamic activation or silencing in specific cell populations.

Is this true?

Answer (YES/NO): NO